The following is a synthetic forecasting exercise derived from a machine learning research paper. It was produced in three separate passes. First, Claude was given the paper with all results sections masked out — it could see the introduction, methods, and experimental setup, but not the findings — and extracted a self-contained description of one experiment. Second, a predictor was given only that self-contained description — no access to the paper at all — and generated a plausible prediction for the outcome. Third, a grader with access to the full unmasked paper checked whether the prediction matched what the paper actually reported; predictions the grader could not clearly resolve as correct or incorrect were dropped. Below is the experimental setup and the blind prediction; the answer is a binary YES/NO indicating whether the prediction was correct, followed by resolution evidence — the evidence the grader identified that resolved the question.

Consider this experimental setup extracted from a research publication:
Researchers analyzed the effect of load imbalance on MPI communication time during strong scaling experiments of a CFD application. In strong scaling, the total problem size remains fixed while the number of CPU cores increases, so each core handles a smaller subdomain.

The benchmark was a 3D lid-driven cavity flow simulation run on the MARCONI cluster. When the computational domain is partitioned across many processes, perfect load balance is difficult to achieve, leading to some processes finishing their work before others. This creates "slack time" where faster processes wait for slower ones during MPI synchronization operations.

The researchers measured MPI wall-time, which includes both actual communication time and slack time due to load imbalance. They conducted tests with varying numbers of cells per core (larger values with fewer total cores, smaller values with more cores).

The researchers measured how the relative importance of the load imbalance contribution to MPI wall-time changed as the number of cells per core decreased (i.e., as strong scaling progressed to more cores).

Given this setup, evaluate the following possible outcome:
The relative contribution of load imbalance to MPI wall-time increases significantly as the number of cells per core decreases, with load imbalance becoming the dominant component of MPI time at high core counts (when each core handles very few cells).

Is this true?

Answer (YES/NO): NO